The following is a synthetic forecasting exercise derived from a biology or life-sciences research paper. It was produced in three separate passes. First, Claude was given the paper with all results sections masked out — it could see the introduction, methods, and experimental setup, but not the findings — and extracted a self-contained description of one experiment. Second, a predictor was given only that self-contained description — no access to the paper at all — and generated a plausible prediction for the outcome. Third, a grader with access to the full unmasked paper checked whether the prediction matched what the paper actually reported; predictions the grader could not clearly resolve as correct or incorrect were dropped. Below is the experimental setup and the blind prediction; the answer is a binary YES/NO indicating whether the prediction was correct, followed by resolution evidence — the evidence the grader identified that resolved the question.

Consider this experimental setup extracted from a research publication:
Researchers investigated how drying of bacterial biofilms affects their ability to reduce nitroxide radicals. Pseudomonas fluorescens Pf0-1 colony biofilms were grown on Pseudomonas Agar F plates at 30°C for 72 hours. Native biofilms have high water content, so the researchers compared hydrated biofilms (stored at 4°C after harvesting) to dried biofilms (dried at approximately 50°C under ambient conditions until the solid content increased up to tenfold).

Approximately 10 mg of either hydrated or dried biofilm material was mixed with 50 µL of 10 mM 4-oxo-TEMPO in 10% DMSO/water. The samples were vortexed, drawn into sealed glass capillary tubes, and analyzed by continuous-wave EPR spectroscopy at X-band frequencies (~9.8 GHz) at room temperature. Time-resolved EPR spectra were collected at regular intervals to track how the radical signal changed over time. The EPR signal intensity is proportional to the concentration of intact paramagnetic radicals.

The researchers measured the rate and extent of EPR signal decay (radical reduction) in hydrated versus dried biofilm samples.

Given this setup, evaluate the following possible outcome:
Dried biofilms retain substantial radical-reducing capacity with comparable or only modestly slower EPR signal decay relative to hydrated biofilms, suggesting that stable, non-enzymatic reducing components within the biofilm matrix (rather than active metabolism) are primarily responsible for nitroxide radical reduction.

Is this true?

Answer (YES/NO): NO